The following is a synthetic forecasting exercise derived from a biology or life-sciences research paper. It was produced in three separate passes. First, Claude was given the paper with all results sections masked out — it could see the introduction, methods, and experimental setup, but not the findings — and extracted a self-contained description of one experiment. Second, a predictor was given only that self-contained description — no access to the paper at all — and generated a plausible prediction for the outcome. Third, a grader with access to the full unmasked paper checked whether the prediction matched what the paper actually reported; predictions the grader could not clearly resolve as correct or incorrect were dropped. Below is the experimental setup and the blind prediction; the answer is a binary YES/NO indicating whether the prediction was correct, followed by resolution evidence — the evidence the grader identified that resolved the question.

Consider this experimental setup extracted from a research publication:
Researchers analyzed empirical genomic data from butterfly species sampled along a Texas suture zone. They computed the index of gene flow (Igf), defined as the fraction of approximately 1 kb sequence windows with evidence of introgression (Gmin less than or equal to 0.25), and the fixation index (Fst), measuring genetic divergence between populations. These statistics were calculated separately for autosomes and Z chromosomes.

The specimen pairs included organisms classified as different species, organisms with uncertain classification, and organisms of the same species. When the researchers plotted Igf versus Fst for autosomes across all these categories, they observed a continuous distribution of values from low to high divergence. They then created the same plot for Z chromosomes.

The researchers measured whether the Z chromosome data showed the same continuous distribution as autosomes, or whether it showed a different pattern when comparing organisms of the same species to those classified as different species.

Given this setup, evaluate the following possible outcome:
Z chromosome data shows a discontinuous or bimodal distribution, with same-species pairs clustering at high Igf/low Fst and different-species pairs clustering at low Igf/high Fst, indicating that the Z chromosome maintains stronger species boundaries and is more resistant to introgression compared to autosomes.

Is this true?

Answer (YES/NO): YES